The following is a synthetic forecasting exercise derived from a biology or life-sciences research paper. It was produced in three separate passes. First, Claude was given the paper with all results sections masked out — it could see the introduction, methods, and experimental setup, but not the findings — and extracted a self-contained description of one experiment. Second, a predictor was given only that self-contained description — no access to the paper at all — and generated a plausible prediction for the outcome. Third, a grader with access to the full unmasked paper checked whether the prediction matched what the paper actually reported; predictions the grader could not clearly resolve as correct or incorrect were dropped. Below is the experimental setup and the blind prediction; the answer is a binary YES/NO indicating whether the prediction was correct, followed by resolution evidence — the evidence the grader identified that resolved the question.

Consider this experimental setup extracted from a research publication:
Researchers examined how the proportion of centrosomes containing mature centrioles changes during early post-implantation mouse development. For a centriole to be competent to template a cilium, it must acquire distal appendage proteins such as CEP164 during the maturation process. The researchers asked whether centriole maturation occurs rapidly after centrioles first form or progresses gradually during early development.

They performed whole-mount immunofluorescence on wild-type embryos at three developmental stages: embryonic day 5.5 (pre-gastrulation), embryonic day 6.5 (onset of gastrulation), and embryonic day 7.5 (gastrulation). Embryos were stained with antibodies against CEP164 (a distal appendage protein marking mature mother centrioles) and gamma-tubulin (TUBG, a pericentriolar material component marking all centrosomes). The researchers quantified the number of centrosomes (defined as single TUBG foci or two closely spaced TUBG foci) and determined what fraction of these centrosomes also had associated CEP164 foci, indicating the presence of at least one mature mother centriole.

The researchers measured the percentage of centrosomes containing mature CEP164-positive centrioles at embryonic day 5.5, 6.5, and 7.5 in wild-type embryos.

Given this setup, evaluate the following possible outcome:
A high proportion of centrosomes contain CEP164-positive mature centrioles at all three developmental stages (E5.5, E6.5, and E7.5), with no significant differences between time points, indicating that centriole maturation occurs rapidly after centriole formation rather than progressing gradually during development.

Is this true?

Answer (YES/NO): NO